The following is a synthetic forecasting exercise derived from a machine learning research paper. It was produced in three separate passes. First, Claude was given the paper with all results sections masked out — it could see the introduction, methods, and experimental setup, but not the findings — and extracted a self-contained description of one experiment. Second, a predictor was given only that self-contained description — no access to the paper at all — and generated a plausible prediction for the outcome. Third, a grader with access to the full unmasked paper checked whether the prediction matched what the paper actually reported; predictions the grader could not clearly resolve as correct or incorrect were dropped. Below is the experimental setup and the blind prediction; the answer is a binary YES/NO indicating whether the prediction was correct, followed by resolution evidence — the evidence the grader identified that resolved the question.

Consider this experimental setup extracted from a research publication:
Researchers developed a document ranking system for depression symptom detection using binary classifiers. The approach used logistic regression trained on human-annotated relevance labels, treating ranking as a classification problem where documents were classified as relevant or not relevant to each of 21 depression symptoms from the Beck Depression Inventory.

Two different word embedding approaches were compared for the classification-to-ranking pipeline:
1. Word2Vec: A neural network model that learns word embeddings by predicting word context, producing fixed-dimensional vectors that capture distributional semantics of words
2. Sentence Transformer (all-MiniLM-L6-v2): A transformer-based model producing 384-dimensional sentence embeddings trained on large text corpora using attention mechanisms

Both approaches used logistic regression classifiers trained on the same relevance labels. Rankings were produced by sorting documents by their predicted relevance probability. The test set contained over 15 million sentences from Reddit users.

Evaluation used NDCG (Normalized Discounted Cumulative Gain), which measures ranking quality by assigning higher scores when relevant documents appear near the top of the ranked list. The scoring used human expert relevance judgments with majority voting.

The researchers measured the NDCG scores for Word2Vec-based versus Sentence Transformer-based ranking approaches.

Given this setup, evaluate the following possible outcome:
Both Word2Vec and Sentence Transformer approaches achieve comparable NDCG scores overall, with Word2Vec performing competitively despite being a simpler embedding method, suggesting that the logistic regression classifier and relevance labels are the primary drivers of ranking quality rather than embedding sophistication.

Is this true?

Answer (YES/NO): NO